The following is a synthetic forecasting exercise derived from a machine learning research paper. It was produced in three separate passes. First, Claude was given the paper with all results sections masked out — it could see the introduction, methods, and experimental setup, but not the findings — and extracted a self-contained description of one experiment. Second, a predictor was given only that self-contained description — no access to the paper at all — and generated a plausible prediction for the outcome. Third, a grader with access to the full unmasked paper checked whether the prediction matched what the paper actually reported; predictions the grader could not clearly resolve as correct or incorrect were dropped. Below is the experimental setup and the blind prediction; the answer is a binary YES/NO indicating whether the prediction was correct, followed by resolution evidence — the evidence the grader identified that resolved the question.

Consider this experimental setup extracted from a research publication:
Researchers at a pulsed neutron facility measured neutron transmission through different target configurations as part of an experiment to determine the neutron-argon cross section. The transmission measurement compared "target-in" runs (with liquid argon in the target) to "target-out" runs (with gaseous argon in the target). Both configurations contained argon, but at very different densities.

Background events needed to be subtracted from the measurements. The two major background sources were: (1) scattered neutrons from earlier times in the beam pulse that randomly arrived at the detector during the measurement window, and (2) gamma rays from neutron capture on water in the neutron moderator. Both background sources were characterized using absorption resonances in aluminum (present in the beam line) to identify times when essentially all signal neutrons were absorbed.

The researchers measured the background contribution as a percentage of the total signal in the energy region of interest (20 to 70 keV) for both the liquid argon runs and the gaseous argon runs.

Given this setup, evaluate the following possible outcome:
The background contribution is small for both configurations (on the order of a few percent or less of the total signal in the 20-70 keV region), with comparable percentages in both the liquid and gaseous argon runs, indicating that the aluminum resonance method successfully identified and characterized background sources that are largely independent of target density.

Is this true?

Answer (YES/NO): NO